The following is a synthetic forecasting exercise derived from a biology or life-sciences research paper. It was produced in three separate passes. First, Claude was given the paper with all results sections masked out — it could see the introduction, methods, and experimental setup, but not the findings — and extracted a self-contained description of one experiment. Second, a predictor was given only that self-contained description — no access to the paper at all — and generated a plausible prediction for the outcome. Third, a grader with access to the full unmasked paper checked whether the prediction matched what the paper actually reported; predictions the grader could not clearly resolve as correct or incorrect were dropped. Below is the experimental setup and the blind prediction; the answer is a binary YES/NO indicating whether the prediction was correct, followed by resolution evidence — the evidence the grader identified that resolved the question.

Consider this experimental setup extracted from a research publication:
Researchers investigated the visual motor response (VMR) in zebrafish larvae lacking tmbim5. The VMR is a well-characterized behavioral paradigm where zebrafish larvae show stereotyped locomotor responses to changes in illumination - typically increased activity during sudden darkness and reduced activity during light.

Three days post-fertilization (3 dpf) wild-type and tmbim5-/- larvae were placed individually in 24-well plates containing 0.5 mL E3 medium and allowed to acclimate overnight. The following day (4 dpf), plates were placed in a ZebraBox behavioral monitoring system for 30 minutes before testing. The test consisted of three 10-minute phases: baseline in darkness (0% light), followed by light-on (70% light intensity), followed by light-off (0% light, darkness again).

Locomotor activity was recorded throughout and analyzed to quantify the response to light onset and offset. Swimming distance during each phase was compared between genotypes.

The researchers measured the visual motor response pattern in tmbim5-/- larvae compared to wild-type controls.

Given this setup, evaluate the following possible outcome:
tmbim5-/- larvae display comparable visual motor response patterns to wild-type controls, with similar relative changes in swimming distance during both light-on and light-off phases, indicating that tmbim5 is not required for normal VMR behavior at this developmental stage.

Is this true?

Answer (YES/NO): YES